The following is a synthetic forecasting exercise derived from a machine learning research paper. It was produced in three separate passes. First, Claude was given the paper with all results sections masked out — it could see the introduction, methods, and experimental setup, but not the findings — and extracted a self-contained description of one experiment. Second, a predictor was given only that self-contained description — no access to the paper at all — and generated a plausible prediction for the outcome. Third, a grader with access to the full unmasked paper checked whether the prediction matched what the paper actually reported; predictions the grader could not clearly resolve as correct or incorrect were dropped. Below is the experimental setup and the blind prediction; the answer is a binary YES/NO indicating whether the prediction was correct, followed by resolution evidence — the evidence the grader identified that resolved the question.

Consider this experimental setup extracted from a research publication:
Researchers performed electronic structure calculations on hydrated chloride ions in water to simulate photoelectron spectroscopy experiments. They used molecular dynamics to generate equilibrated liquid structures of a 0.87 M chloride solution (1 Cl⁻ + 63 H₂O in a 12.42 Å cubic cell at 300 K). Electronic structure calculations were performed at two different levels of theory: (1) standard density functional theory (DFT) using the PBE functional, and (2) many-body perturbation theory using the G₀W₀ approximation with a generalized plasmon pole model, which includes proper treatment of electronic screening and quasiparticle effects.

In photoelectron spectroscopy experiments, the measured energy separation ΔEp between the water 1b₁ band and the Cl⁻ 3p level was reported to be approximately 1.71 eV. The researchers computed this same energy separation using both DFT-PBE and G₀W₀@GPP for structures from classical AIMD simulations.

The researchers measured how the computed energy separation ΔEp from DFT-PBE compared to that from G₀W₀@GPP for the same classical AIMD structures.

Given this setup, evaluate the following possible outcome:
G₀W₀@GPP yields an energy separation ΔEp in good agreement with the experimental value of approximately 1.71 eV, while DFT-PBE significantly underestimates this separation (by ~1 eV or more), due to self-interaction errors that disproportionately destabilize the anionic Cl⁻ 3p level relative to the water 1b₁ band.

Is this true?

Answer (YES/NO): NO